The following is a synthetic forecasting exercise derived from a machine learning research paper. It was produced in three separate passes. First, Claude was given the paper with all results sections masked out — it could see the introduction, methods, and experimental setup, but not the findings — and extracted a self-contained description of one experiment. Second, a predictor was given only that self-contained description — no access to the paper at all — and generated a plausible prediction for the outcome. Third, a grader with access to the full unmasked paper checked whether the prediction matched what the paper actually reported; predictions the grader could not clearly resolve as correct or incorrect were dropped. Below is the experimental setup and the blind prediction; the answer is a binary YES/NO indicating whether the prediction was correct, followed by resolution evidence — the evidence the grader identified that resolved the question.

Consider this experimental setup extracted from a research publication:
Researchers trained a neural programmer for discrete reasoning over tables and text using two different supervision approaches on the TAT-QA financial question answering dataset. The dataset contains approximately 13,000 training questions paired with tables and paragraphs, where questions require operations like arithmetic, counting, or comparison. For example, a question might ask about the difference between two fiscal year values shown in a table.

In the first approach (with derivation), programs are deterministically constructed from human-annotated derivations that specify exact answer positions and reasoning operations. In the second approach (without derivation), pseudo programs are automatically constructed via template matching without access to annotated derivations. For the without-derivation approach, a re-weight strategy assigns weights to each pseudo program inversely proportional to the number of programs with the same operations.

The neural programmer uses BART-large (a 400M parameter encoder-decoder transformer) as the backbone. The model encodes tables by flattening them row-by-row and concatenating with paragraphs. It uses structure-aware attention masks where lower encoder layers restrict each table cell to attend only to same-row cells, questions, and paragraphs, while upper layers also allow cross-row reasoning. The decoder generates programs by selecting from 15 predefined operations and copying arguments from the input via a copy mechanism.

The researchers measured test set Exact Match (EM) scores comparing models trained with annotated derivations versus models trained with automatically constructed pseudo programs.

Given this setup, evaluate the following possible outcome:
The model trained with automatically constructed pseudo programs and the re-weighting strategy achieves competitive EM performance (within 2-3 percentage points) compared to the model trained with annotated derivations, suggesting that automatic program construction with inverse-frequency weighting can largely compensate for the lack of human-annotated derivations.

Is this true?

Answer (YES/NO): YES